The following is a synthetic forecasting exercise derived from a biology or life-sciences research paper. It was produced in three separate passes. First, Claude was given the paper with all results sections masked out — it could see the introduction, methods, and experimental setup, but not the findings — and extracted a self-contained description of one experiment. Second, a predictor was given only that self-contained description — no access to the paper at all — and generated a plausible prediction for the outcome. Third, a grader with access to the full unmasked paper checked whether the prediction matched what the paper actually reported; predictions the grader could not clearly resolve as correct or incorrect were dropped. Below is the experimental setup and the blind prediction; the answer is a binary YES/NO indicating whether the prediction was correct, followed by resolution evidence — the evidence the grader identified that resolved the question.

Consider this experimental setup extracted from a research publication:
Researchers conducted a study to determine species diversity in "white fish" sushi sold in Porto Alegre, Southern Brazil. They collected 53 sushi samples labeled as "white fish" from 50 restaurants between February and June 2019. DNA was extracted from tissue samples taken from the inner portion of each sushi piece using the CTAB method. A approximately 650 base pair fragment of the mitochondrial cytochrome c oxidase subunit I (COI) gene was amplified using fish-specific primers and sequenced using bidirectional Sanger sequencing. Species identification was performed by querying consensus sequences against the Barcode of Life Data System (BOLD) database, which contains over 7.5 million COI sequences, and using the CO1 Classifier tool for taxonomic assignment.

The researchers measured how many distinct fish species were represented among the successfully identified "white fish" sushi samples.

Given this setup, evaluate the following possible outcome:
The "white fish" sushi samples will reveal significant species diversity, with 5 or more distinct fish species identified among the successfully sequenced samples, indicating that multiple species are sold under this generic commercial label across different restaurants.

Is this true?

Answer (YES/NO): YES